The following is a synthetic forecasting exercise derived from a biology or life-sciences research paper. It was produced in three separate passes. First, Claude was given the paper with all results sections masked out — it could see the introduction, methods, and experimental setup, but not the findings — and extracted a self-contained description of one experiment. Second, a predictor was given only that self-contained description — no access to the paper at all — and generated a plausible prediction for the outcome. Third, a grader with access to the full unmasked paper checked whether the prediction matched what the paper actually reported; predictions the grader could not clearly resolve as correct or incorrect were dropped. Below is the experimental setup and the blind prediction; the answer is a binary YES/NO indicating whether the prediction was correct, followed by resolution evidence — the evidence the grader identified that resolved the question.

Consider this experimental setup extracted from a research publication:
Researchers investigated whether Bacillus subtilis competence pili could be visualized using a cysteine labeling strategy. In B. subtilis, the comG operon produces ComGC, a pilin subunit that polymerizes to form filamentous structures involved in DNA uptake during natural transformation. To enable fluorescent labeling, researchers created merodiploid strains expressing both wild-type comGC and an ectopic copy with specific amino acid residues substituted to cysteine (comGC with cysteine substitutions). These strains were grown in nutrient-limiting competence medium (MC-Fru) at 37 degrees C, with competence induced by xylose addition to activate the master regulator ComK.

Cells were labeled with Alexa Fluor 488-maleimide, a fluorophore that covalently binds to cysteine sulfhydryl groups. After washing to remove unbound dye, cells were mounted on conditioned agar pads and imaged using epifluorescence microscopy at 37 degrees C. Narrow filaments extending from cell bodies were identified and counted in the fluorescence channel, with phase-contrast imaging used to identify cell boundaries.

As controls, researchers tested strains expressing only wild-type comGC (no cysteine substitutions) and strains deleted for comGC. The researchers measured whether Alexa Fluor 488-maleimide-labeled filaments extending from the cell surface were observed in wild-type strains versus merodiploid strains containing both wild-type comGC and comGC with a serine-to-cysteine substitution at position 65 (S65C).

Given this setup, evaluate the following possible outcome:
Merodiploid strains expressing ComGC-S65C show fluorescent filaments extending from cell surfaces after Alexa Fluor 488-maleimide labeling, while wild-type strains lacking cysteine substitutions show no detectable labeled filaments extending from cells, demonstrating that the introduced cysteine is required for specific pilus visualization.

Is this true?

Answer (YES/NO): YES